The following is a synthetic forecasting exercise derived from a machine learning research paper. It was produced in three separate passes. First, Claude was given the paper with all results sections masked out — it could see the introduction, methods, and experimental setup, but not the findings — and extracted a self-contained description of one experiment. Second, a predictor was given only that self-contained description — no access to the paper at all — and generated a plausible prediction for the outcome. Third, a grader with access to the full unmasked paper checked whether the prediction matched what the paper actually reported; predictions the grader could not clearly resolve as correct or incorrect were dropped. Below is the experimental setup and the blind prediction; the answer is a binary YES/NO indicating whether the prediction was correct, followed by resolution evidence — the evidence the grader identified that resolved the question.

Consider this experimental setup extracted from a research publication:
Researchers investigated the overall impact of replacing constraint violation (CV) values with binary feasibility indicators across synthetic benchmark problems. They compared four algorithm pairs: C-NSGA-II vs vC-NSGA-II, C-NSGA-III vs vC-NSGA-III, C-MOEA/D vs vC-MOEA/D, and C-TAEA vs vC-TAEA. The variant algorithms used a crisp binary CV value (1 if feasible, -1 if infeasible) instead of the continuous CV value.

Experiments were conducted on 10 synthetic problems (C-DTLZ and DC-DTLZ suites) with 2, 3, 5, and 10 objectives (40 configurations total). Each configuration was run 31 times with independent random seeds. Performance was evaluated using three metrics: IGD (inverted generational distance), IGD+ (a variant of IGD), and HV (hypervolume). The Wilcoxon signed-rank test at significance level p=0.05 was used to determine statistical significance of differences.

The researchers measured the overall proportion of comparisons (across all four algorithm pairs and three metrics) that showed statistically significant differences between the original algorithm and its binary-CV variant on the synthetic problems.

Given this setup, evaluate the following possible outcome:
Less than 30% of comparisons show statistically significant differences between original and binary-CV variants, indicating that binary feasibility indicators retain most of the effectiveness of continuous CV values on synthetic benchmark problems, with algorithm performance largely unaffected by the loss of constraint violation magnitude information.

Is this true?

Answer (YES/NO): YES